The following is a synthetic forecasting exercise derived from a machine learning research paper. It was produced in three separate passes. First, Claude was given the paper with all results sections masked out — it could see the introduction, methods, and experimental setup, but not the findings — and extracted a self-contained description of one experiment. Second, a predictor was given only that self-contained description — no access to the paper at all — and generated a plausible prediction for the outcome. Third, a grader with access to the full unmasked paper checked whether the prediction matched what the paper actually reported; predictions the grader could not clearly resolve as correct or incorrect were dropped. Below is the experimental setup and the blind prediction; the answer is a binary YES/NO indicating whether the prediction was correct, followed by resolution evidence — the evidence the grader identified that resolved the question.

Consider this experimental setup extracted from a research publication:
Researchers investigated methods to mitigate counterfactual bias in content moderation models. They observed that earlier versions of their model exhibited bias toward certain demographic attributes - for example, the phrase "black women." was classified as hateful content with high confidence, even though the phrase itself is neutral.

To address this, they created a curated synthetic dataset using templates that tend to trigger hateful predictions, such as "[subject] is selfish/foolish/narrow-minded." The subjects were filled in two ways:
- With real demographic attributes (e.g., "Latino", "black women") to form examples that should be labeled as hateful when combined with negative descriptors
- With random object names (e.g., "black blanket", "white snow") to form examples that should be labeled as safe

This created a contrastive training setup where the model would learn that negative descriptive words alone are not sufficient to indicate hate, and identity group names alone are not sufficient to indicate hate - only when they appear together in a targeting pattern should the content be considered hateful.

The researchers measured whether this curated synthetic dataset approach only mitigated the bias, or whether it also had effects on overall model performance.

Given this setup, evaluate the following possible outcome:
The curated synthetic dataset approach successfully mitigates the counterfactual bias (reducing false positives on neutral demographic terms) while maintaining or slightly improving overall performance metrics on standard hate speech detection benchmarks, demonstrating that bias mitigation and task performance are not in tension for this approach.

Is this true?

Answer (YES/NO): NO